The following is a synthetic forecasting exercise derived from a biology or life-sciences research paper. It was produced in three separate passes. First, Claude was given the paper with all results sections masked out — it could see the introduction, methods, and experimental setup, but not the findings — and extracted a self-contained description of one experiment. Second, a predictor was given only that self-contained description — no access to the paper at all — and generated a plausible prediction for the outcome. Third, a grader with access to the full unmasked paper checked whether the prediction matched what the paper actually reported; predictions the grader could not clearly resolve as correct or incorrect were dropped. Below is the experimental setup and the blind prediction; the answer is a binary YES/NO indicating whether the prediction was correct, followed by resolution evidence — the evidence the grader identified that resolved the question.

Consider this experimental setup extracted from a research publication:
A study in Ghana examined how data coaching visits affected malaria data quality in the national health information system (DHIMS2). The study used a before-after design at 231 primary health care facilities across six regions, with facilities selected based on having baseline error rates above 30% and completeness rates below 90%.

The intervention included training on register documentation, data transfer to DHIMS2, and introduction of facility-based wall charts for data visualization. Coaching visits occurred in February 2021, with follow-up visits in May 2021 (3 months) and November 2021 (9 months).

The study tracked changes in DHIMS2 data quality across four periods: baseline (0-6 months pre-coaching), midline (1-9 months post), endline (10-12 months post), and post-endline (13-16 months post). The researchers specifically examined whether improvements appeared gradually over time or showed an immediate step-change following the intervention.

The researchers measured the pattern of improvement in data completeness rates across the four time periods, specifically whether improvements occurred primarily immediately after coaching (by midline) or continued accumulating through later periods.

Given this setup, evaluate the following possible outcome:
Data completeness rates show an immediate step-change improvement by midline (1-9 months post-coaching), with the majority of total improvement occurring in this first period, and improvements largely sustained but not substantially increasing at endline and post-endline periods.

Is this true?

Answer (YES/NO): YES